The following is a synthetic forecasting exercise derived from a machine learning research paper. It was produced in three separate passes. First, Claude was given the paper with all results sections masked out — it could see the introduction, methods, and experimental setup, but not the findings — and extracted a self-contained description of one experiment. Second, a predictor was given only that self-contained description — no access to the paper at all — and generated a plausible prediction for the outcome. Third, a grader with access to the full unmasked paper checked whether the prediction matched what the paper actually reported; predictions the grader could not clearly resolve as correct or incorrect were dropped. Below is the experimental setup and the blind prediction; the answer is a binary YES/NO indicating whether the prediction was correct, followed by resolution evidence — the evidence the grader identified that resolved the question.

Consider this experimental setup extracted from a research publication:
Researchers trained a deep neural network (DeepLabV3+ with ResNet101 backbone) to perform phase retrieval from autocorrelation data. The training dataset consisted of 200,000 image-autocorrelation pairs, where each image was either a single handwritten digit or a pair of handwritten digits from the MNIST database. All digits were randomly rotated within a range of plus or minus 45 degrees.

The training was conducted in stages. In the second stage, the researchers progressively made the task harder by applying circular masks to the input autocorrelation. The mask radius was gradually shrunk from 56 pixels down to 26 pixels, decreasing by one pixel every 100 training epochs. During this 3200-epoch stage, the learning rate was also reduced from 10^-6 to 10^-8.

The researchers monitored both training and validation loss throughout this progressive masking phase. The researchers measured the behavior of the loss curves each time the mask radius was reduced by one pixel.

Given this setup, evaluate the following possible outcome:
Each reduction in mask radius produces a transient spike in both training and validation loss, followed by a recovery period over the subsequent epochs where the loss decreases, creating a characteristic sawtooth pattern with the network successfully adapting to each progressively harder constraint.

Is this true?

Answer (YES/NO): YES